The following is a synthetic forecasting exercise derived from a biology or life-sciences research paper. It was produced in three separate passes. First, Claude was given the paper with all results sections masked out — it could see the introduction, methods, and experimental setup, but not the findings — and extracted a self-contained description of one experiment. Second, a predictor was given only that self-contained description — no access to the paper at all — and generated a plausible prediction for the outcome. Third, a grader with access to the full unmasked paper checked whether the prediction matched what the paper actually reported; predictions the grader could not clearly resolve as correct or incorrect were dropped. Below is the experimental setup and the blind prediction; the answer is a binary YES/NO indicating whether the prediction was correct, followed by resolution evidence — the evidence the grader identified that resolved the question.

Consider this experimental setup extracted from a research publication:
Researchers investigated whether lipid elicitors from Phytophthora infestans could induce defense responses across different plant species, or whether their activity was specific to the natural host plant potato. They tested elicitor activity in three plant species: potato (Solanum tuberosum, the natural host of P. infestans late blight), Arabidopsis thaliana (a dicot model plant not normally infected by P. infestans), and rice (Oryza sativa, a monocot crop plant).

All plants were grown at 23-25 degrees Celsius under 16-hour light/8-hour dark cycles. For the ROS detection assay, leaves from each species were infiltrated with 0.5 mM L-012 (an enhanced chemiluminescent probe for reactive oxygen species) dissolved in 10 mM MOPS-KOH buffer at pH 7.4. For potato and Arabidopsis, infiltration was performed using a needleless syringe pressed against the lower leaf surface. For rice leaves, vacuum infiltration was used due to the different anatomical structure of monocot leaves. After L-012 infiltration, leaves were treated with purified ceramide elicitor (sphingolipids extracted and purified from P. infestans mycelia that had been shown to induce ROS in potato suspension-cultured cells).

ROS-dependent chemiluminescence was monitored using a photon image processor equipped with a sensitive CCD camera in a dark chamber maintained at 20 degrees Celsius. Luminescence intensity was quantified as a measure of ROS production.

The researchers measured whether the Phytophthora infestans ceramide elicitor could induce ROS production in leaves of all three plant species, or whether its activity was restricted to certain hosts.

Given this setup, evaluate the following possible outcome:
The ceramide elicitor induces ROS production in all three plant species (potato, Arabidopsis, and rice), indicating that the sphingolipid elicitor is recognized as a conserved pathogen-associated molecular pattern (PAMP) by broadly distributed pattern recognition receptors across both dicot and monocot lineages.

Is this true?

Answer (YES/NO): YES